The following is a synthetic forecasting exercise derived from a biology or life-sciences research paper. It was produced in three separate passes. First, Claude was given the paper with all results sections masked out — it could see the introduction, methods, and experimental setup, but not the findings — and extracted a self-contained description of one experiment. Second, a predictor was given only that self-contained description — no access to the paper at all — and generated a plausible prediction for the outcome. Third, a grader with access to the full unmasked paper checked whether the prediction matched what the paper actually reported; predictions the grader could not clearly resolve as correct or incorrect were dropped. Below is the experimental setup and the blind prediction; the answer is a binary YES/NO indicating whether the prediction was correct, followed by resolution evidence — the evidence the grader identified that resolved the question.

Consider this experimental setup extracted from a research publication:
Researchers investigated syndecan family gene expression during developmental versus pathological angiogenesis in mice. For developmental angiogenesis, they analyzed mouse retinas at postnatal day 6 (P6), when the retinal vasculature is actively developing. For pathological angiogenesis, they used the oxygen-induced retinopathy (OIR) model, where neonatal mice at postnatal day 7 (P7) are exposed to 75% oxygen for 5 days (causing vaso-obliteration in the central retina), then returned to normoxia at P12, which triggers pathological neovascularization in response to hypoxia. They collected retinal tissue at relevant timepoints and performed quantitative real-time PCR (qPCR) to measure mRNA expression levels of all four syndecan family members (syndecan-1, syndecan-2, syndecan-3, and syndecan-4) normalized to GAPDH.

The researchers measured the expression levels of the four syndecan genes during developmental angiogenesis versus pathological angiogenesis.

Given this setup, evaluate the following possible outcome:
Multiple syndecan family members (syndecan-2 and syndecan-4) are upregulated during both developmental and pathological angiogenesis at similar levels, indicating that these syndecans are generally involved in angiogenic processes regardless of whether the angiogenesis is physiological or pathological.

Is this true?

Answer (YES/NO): NO